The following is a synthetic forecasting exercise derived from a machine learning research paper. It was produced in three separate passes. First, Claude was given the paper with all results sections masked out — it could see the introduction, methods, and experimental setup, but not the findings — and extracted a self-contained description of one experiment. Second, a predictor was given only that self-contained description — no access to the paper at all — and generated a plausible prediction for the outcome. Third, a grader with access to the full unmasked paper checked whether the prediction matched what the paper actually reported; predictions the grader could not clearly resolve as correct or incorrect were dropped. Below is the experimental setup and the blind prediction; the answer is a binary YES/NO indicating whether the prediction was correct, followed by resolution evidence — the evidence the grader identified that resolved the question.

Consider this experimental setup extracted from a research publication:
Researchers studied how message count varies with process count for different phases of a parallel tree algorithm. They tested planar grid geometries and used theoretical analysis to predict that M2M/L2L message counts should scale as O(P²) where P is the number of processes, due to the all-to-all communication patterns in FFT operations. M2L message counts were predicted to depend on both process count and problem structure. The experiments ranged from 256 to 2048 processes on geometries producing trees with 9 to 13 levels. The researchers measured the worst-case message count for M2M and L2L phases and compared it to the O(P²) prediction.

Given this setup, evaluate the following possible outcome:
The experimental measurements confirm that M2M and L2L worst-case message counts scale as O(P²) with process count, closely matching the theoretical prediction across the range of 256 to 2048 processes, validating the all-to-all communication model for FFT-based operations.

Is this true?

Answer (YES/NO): YES